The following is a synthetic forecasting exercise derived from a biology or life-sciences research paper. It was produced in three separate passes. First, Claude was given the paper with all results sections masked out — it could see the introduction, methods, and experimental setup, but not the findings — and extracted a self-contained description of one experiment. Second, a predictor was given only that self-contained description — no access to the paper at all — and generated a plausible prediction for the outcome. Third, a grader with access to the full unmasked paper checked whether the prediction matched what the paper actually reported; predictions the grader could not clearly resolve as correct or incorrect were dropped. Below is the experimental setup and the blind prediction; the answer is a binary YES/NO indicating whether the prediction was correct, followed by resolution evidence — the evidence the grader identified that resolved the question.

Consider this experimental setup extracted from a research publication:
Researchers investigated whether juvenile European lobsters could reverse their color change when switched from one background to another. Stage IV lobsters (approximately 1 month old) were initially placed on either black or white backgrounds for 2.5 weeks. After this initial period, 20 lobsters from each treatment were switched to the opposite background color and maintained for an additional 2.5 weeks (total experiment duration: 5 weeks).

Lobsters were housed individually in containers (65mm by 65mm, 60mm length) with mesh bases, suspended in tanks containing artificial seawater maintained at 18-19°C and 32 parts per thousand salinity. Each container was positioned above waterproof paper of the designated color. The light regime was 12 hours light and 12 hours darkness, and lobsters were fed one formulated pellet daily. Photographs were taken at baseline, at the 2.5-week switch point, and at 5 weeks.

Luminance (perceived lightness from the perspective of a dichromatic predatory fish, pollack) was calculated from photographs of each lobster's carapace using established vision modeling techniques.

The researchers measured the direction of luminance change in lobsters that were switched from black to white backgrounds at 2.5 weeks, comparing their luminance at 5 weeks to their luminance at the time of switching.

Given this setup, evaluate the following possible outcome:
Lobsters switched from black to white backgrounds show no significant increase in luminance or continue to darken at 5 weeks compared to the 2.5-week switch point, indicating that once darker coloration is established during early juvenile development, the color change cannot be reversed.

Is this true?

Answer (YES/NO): NO